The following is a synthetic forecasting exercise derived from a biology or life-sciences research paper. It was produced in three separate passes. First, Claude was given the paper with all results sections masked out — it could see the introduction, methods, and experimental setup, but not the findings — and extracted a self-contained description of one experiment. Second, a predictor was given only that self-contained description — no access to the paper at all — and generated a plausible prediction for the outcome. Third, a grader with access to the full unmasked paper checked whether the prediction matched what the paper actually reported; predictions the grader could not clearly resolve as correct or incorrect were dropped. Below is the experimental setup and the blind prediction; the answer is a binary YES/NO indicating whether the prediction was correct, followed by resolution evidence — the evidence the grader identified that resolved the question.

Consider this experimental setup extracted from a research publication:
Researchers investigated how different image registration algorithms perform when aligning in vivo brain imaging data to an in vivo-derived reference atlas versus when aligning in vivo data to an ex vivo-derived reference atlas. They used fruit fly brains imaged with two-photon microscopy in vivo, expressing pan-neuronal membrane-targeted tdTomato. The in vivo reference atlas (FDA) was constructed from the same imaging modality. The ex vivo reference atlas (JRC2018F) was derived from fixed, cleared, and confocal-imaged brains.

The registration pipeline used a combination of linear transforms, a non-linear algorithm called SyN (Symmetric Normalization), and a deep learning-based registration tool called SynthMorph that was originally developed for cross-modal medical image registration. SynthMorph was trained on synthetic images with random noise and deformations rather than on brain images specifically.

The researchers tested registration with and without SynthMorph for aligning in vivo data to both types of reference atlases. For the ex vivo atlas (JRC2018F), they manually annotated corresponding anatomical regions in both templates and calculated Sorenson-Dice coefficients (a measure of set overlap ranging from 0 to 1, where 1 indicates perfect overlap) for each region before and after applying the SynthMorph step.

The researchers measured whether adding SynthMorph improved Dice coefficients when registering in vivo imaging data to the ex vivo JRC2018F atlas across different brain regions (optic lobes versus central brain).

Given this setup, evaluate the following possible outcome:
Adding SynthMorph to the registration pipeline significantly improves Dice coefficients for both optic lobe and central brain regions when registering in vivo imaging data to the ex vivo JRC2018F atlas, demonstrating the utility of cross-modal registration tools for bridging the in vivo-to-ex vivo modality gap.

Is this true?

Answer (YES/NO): NO